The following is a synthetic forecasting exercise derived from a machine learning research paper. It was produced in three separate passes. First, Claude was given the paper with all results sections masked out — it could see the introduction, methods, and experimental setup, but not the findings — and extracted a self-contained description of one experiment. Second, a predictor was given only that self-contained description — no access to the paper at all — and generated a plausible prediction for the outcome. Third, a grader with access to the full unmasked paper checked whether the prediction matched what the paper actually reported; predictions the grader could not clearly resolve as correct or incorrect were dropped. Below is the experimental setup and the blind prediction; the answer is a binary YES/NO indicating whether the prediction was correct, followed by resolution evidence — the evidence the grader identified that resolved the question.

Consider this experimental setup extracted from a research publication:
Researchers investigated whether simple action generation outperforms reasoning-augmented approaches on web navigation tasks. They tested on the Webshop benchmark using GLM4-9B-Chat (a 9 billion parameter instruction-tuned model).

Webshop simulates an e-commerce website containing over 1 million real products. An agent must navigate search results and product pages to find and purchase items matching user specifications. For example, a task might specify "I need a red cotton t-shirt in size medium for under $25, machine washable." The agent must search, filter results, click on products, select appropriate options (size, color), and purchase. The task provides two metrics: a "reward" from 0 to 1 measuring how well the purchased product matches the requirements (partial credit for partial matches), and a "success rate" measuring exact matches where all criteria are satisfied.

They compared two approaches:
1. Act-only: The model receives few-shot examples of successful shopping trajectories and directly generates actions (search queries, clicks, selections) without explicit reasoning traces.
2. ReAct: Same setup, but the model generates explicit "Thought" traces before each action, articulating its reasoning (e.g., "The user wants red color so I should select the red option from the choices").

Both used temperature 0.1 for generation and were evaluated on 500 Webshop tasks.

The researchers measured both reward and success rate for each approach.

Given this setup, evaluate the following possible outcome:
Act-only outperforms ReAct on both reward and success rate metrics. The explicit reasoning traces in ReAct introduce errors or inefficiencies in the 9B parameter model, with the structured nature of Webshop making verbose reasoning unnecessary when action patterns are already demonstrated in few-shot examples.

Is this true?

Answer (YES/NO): YES